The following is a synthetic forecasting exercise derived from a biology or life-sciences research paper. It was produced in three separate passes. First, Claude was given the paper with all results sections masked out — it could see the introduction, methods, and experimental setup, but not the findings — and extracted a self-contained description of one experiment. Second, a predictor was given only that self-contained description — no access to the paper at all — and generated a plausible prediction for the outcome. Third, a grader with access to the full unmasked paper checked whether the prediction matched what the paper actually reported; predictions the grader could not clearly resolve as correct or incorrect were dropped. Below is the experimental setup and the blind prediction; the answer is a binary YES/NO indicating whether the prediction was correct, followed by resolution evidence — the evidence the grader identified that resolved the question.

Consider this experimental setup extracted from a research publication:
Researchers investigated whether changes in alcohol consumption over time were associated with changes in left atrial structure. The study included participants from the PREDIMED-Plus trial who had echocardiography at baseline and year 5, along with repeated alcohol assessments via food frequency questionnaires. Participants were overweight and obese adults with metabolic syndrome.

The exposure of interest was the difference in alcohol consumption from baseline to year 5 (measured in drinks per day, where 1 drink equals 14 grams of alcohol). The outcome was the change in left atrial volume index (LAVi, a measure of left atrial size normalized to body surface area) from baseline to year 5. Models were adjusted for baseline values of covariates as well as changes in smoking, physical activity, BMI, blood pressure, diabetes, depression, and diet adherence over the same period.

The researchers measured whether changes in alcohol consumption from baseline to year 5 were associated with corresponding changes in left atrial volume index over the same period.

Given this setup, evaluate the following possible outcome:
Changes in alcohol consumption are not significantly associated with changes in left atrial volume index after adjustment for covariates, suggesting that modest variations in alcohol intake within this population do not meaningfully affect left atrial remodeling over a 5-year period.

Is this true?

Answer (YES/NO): NO